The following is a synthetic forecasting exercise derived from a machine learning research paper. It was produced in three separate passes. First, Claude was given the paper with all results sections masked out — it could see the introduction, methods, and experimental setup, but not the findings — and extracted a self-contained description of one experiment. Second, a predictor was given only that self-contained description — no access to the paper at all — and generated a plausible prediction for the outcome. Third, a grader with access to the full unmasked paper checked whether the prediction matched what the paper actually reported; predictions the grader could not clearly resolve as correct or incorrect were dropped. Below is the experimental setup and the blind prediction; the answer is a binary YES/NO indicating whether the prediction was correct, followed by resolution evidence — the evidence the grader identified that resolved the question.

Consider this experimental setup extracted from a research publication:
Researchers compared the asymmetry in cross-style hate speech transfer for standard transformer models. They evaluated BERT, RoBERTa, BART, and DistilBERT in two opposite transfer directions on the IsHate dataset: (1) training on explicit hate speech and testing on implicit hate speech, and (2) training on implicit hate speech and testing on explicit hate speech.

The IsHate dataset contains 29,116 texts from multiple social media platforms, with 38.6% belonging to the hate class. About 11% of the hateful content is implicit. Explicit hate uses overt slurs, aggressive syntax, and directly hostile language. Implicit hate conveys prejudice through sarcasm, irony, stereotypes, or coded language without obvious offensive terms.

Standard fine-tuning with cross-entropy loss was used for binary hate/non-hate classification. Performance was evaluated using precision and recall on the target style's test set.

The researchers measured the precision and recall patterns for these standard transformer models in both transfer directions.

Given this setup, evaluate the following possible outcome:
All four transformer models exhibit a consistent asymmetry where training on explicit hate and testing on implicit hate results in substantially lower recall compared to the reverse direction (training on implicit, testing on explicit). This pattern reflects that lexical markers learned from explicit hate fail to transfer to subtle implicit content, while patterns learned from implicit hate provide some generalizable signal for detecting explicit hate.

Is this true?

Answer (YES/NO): NO